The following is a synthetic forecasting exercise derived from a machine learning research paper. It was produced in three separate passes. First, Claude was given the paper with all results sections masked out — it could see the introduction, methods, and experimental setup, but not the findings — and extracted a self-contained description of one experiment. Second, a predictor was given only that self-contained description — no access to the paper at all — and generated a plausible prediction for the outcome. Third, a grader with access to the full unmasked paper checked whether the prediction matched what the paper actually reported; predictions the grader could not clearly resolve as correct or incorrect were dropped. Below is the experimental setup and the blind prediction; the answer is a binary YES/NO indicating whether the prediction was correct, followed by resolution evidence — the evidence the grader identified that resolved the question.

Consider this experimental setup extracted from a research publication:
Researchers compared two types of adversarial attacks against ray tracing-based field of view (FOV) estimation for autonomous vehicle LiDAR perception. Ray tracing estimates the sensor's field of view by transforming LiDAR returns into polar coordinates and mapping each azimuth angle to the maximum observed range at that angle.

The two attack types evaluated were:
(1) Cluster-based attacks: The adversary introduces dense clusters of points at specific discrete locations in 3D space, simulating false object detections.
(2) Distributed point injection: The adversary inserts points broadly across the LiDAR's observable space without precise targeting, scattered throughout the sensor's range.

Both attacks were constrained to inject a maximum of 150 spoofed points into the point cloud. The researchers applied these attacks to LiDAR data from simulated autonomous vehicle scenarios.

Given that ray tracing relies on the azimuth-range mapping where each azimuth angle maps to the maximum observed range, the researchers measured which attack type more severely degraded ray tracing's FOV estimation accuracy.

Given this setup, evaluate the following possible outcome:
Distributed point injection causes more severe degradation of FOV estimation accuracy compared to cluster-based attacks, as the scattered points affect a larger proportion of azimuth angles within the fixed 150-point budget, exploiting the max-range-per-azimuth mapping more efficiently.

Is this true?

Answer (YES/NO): YES